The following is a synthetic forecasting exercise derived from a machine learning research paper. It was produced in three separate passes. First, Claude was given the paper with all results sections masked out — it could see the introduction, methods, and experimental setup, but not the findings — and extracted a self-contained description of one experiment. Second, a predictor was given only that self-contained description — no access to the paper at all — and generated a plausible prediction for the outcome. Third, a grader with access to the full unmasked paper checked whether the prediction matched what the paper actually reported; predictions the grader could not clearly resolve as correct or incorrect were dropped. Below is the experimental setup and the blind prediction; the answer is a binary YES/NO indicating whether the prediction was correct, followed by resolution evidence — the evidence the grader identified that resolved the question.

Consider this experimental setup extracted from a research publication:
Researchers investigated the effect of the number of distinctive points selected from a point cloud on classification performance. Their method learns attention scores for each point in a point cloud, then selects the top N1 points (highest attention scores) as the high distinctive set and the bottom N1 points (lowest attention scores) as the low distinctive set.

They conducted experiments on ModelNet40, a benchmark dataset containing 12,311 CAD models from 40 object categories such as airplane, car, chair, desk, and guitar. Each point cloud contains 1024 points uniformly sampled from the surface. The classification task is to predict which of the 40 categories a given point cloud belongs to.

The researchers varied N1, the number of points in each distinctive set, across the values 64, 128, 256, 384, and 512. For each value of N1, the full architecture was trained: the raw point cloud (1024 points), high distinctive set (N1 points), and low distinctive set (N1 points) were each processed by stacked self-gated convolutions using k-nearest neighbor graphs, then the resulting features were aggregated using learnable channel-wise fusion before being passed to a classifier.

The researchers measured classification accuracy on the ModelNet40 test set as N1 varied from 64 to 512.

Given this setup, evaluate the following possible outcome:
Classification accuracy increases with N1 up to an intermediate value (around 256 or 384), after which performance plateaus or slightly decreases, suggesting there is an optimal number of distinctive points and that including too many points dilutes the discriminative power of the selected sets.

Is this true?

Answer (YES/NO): NO